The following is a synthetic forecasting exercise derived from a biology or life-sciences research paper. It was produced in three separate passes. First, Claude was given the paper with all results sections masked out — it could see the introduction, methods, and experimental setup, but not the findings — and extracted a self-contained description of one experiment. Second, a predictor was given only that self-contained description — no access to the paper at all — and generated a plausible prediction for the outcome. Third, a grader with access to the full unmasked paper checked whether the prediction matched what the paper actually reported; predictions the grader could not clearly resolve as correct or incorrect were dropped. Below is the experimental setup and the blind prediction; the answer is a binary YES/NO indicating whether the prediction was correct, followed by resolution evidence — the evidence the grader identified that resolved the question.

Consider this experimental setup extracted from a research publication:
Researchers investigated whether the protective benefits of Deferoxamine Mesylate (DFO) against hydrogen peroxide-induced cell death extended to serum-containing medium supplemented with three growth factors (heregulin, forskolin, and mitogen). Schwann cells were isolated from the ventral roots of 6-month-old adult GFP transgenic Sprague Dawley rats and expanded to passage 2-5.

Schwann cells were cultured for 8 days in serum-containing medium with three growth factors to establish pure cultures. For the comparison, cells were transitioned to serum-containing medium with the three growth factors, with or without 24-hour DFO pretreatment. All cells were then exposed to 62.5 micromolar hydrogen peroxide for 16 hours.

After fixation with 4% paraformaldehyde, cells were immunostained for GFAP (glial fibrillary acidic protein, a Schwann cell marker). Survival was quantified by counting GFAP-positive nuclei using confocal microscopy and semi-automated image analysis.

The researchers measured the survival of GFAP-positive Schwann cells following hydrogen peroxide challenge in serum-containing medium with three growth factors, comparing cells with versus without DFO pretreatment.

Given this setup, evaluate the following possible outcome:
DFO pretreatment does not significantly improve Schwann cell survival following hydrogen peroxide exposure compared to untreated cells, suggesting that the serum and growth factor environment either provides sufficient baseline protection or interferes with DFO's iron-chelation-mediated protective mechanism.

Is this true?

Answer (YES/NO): NO